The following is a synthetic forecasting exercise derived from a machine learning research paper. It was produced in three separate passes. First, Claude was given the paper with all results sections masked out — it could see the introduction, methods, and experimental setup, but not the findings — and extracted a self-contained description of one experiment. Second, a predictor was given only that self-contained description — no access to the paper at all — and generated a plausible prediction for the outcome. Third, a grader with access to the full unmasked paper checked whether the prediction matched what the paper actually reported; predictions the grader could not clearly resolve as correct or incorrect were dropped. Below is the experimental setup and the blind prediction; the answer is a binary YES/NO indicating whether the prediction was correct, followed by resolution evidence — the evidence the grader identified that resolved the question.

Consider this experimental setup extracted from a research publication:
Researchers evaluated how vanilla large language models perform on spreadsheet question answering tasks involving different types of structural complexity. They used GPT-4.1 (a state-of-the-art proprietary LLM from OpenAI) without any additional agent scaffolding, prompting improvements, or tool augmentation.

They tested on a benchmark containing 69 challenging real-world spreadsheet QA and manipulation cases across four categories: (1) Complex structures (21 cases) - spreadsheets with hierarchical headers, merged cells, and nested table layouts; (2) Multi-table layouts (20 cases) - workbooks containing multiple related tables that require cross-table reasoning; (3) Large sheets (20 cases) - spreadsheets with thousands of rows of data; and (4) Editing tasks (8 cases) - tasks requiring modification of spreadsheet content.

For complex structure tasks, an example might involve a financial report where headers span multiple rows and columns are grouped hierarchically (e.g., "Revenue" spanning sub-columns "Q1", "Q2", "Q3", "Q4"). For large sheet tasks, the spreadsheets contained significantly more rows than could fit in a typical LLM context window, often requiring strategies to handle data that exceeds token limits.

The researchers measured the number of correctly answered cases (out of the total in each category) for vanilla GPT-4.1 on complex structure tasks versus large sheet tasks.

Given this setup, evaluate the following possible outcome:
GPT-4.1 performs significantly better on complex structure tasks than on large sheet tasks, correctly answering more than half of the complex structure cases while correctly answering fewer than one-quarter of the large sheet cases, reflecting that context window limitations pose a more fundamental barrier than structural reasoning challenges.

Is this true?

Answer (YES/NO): YES